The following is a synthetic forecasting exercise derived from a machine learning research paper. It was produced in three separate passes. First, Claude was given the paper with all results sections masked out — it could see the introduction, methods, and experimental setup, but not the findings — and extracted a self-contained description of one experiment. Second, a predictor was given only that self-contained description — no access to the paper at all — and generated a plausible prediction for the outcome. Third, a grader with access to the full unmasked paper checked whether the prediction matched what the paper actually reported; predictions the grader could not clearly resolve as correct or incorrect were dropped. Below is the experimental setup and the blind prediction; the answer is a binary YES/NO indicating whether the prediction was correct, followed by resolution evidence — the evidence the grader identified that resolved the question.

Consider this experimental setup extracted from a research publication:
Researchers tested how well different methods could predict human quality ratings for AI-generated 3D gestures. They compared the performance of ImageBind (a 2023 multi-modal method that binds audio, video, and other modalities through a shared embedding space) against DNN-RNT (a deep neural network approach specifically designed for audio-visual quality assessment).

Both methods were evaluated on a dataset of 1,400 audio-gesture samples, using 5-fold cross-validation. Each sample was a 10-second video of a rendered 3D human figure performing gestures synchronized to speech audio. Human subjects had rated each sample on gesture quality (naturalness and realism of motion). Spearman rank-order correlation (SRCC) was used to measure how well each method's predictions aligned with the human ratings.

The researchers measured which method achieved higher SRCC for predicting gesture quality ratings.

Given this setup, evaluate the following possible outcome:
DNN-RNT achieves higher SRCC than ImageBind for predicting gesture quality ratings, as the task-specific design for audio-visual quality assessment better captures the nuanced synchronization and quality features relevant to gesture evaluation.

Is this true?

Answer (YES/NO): YES